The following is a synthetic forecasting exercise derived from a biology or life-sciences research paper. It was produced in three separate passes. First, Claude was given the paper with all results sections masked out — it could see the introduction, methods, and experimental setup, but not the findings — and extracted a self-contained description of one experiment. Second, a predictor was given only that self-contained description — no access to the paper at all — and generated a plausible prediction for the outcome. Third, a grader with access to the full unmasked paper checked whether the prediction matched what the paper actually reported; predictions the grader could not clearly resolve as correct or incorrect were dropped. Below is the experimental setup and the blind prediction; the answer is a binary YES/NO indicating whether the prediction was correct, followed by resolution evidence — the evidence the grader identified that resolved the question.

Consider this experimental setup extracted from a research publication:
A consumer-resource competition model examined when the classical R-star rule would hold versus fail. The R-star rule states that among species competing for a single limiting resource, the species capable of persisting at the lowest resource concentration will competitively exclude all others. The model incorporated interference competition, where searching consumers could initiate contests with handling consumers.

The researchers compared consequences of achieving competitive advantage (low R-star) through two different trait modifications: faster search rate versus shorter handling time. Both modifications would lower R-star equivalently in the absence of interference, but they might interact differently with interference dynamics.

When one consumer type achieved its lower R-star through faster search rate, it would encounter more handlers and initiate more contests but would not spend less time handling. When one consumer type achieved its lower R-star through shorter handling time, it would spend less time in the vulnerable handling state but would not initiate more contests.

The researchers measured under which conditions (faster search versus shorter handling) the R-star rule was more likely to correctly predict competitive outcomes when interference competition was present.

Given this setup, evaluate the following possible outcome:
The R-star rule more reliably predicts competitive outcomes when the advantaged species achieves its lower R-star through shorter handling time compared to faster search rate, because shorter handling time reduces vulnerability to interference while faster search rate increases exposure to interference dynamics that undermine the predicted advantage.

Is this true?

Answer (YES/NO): NO